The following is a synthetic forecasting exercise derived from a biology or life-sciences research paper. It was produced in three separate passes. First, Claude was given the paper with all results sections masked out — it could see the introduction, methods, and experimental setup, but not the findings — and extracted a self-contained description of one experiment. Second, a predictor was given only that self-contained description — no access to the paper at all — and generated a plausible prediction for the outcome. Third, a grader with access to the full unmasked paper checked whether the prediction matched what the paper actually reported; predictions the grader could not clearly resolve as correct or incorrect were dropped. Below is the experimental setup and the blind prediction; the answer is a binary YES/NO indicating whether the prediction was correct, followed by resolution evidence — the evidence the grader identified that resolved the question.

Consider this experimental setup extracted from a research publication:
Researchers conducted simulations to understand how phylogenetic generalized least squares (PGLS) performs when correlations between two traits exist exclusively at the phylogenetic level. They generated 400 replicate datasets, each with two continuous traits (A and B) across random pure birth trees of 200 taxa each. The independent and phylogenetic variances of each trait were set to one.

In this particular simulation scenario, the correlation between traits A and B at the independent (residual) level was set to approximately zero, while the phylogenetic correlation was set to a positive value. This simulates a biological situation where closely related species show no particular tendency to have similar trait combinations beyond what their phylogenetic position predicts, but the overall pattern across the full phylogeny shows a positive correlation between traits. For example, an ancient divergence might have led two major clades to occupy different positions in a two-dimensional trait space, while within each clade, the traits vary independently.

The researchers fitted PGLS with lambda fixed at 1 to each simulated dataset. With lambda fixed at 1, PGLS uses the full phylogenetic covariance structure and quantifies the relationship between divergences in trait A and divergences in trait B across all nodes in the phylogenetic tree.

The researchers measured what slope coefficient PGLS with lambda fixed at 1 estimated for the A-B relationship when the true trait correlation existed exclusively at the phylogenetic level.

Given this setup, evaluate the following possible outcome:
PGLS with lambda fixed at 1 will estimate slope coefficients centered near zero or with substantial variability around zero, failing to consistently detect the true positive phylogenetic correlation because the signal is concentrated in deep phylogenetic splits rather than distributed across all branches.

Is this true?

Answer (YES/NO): YES